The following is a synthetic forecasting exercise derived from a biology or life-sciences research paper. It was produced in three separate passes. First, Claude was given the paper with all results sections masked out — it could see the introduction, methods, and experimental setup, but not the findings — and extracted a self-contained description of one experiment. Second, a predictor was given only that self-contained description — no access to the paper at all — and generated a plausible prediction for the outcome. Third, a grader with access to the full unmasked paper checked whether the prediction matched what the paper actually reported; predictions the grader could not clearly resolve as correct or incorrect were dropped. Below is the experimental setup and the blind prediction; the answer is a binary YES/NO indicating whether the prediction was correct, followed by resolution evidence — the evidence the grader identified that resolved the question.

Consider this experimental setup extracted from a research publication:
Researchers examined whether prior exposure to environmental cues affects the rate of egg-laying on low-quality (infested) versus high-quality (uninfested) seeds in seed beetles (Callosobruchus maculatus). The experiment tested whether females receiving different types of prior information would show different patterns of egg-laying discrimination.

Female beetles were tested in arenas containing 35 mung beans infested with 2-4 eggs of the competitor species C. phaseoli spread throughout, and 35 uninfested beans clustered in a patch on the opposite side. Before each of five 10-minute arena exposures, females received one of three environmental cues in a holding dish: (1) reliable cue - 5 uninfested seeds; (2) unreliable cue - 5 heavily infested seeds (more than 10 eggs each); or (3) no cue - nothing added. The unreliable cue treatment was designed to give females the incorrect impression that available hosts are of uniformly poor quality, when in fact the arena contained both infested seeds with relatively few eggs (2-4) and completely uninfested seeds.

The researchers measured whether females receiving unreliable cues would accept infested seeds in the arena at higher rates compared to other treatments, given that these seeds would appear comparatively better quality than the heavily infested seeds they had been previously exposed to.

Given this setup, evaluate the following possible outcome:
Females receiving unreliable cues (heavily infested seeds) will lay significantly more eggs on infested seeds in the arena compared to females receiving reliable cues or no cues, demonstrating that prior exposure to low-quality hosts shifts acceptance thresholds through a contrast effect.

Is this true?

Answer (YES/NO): NO